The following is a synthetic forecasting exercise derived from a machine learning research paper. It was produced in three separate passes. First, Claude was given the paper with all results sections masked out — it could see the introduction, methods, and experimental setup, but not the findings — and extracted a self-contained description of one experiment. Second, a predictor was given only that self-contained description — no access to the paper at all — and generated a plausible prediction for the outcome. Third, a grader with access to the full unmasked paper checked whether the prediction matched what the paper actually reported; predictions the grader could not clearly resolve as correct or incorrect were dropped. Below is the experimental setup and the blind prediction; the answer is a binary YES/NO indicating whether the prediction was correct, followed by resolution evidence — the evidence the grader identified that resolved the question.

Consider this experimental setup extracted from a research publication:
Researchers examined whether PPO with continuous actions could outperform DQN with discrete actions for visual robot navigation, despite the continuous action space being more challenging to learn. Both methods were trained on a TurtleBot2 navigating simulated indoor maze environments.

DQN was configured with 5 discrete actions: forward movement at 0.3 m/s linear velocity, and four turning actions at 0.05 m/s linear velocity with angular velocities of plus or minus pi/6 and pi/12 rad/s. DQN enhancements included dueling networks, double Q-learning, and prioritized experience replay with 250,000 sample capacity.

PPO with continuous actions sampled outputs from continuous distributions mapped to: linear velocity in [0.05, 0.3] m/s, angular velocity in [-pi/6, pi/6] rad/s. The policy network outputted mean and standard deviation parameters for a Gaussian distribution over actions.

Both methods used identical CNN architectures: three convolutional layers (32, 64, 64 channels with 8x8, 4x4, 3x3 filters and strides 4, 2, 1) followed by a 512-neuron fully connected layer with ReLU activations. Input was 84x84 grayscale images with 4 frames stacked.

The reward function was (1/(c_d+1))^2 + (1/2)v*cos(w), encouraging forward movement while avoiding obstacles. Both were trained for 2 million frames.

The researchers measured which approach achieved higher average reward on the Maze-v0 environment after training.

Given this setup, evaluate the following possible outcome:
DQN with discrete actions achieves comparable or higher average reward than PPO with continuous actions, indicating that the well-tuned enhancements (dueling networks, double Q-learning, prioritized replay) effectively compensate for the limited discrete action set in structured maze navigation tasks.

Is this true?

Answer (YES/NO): NO